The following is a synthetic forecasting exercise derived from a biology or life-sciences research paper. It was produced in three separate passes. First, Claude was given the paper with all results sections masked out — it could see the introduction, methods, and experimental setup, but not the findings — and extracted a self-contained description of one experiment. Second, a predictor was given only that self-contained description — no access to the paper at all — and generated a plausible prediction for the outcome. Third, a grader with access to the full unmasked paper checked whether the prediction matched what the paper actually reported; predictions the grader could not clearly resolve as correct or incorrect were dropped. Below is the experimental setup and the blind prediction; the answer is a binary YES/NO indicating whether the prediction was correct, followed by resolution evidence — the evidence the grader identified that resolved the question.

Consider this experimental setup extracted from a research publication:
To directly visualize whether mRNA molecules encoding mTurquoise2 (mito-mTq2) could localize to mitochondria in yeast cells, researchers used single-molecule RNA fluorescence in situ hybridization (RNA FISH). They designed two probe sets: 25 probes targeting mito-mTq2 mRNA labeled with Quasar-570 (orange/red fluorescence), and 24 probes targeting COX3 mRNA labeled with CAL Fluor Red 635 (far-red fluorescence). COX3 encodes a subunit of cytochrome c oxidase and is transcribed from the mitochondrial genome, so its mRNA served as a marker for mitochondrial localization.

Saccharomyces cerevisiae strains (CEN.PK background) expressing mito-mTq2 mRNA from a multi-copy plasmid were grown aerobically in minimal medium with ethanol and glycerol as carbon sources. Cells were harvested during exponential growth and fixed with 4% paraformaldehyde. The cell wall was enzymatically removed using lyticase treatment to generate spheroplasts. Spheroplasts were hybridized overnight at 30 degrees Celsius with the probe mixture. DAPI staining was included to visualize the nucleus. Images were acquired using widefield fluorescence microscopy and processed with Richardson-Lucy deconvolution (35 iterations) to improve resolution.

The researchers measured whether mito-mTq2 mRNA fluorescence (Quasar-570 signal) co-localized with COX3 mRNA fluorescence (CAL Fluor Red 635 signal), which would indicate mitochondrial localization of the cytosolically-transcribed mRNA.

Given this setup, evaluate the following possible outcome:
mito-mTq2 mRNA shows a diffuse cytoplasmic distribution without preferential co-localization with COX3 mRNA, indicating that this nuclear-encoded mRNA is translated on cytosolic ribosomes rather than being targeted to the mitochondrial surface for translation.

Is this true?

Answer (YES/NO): NO